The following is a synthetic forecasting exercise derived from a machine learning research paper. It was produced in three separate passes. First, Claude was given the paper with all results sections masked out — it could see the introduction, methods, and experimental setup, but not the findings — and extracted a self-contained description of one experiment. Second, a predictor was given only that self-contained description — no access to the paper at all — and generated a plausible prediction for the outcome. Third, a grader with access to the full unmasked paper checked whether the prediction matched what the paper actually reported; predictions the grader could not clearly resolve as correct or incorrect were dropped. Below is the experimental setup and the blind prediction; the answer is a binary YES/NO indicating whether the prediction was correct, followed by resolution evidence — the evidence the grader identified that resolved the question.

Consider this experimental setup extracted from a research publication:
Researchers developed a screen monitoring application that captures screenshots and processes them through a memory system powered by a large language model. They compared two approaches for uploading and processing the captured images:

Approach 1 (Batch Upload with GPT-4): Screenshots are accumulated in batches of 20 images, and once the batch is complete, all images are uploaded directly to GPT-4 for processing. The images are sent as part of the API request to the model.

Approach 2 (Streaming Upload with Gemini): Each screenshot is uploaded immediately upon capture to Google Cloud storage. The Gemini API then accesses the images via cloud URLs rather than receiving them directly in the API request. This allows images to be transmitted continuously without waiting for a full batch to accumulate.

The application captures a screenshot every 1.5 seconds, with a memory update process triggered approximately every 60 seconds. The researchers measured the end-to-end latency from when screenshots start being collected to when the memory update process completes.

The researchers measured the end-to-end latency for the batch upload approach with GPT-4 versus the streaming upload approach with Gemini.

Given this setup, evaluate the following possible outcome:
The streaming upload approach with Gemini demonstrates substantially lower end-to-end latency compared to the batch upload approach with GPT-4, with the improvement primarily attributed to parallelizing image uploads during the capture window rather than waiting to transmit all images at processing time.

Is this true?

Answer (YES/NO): YES